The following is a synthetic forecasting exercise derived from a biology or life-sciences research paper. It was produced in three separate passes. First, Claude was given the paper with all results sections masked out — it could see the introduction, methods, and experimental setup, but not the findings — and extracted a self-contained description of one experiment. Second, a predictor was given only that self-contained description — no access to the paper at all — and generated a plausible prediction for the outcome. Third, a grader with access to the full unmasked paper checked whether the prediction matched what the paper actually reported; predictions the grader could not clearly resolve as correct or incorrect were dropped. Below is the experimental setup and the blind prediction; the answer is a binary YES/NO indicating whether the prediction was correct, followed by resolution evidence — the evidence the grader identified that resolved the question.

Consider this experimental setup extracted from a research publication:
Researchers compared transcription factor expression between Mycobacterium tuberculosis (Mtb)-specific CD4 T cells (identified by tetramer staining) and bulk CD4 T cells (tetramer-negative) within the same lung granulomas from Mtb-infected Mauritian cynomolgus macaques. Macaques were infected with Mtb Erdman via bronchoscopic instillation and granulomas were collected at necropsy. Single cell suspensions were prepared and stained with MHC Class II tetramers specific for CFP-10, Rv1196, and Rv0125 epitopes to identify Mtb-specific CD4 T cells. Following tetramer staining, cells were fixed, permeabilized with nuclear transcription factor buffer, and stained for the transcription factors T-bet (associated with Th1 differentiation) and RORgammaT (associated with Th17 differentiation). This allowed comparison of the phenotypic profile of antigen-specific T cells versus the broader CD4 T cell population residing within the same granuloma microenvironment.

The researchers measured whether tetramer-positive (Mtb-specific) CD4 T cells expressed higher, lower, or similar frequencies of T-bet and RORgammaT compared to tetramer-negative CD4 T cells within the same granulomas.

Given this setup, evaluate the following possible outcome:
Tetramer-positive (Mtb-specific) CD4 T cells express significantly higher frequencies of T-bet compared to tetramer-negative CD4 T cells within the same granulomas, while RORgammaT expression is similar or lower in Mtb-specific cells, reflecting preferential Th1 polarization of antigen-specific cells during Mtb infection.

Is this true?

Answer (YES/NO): NO